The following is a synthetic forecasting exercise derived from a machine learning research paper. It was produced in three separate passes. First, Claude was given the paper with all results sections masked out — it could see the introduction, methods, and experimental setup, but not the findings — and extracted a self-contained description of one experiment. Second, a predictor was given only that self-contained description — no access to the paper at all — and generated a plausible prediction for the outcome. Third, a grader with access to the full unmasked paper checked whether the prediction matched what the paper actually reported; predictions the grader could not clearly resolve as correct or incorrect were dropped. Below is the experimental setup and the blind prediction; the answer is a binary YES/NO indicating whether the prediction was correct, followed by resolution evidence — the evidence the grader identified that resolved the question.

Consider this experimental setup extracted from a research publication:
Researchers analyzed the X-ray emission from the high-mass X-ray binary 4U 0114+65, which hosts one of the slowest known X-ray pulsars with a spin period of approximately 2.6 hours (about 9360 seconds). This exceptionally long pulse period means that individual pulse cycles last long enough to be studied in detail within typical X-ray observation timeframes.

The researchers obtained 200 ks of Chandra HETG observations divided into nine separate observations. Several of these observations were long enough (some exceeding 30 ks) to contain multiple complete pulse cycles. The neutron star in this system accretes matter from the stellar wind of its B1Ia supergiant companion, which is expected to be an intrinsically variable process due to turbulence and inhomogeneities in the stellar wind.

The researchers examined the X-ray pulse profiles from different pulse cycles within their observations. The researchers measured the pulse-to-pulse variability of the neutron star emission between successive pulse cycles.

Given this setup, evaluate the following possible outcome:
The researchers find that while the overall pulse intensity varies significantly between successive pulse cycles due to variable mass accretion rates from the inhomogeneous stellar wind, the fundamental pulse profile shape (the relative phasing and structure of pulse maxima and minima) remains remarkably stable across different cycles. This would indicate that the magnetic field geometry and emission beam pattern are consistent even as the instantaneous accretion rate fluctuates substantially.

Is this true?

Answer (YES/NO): NO